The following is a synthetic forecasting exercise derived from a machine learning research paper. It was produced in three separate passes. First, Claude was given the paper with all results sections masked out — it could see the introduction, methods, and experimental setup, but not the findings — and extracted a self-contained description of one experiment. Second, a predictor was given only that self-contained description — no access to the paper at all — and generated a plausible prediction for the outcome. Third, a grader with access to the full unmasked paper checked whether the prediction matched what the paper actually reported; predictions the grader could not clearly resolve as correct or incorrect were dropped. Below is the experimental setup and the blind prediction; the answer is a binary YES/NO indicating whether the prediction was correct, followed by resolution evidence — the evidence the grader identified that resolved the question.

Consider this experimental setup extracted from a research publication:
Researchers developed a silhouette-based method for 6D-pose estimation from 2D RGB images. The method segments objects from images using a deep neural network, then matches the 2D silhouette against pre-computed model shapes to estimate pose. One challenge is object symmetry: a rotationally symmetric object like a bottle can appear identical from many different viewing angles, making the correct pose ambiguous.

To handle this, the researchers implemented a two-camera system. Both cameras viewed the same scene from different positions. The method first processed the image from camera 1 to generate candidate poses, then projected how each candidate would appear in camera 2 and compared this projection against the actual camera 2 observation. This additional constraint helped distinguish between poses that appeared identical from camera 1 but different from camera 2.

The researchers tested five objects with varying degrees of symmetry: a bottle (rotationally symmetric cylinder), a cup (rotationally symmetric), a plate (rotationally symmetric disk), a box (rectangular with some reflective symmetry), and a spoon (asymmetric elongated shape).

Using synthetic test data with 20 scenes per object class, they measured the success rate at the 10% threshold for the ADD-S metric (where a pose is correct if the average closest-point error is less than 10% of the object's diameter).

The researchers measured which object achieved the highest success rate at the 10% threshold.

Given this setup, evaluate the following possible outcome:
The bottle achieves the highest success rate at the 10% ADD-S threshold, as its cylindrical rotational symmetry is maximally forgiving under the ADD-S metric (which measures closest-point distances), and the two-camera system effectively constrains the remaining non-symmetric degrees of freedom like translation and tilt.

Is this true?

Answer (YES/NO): YES